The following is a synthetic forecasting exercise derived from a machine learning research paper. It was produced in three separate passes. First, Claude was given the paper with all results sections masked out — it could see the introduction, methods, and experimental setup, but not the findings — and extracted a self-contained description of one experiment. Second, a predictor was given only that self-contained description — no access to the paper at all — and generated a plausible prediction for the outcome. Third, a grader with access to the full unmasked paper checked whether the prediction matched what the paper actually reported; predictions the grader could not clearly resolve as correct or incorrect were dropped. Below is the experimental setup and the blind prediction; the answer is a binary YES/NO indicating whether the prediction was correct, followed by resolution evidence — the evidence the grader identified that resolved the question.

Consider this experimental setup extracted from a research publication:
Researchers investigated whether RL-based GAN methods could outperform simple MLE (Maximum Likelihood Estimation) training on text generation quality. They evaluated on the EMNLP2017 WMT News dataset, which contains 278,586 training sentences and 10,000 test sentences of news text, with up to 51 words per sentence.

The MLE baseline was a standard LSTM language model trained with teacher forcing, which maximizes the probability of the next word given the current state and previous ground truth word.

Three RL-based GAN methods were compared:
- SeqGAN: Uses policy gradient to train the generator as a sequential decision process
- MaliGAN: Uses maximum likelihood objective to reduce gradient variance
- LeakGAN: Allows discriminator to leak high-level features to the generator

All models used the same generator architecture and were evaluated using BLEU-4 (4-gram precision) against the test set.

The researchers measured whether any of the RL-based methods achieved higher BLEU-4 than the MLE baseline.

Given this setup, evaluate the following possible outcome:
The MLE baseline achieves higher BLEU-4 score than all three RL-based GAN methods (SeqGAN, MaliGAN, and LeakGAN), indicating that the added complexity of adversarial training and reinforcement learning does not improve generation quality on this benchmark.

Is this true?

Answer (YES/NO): YES